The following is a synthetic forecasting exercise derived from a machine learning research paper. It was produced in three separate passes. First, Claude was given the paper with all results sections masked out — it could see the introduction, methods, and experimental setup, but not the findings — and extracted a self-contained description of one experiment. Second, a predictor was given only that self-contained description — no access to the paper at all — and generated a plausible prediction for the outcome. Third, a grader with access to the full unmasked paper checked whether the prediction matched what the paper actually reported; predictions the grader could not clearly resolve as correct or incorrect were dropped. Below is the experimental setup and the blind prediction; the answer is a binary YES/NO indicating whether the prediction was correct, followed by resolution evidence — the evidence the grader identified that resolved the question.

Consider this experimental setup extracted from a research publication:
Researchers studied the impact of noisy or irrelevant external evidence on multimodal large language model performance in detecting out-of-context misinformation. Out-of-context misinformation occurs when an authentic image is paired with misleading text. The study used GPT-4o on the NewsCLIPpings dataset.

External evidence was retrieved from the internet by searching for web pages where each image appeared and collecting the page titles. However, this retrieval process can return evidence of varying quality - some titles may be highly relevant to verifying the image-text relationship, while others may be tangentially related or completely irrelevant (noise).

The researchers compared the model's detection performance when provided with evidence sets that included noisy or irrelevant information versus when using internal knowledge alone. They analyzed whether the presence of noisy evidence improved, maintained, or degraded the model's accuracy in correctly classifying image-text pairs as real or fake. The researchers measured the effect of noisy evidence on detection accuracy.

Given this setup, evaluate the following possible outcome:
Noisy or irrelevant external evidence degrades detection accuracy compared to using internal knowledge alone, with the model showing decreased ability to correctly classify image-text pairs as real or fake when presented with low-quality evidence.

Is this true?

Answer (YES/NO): NO